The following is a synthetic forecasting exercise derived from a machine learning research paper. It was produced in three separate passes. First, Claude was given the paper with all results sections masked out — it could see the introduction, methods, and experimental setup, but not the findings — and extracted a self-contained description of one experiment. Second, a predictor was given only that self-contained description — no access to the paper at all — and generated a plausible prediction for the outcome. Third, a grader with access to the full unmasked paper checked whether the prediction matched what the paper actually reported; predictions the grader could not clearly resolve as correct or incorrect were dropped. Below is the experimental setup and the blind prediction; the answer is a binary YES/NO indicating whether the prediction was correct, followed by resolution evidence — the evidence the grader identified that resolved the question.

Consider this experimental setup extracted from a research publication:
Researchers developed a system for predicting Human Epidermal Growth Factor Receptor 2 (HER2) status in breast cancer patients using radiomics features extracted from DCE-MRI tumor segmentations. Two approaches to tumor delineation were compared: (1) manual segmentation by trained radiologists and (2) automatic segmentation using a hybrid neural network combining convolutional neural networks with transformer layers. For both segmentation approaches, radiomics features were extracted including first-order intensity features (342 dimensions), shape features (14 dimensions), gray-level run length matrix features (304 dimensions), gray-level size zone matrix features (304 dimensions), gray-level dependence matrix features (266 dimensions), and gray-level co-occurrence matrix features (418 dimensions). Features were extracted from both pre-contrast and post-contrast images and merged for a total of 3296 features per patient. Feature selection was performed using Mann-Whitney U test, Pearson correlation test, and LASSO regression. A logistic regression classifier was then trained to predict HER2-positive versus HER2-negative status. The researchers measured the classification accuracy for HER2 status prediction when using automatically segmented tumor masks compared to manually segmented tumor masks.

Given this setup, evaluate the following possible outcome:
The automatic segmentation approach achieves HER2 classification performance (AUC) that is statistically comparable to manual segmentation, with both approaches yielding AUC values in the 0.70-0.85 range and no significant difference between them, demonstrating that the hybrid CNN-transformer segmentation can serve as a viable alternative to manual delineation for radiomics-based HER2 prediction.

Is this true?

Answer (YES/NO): NO